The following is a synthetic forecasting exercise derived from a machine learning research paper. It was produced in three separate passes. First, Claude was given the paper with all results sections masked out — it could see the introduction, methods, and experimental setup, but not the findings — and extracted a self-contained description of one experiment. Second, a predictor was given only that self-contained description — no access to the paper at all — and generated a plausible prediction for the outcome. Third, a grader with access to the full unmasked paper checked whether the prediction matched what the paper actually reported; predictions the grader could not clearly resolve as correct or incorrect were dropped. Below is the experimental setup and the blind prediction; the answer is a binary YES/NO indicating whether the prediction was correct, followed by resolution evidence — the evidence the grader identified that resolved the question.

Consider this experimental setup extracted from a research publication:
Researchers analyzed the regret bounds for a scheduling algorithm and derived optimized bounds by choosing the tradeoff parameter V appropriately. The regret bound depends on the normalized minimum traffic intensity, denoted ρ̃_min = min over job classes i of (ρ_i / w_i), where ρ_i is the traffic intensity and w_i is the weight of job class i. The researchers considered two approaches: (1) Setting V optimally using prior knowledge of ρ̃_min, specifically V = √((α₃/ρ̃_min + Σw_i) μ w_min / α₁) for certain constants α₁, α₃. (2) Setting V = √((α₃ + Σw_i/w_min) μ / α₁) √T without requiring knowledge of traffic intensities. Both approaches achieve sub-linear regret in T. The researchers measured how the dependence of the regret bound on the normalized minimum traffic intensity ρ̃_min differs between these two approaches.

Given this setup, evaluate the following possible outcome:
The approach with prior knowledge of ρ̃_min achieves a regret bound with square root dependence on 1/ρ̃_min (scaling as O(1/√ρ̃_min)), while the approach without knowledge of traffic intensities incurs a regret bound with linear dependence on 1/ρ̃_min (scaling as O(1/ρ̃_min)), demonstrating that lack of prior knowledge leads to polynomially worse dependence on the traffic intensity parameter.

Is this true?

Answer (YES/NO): YES